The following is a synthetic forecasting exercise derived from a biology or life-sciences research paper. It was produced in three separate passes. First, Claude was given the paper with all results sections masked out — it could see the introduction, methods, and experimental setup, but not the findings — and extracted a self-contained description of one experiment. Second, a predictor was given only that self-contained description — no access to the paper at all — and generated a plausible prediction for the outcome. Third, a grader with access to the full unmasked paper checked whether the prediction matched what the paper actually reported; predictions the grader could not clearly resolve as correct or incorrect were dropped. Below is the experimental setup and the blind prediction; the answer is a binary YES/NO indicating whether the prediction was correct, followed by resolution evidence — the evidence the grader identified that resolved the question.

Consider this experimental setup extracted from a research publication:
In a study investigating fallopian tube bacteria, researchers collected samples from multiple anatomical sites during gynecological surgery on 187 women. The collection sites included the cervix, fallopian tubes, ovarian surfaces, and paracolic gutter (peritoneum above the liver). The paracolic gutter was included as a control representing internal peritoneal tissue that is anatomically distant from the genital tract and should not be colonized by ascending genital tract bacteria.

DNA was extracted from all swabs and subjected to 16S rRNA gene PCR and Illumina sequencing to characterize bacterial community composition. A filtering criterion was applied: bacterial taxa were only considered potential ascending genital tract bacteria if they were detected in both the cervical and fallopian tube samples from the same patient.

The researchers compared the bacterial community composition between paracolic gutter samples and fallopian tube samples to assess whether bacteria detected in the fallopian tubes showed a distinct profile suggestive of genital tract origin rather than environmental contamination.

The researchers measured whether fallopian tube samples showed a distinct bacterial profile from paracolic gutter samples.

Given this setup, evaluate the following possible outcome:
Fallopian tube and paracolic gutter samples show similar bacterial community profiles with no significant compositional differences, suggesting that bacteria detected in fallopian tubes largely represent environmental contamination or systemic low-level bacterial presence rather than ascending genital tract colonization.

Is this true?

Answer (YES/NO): NO